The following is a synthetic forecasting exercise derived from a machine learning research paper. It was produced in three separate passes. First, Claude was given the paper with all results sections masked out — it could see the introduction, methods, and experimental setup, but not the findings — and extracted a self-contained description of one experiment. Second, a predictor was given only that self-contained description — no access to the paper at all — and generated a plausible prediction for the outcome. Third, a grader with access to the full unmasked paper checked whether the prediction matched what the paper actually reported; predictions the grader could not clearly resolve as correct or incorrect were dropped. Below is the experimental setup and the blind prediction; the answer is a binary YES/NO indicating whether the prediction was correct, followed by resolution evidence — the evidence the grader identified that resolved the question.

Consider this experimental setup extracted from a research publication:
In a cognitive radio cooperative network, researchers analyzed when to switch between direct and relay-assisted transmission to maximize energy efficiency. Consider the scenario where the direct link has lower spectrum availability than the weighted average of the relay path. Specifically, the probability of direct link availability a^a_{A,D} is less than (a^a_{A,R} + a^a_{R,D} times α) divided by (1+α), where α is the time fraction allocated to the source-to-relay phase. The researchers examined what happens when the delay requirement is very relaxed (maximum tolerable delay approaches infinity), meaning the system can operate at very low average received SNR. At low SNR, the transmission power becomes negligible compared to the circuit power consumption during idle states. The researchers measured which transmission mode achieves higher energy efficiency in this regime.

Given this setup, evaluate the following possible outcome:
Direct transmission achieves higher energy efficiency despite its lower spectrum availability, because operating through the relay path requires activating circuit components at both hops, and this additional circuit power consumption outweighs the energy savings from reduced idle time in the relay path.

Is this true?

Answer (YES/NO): NO